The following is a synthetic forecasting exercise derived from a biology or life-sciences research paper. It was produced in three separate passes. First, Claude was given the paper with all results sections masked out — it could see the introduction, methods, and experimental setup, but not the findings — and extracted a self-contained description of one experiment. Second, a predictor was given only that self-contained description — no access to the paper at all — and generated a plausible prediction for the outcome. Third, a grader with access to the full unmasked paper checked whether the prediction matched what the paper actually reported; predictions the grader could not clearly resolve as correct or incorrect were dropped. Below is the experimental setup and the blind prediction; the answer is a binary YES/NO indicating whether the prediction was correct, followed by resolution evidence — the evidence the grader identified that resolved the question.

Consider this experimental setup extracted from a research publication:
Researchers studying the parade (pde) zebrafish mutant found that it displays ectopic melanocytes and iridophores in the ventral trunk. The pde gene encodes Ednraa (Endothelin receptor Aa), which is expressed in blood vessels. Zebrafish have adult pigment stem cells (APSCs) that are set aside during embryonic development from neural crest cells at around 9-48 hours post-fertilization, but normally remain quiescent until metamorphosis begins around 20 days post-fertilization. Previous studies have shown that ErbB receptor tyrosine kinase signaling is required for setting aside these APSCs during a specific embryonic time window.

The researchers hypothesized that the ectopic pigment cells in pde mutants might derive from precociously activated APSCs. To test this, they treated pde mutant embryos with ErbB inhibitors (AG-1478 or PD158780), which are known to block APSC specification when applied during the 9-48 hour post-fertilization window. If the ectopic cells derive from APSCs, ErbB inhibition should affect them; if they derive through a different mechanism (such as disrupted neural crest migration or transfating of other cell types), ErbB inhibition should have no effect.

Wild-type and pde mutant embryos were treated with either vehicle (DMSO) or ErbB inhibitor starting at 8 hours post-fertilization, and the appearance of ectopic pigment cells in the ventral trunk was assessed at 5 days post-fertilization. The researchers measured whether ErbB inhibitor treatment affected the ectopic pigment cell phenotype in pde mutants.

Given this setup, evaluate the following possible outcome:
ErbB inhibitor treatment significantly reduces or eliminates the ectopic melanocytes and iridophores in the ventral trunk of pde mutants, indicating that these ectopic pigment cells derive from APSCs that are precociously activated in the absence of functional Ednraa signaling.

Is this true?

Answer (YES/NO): YES